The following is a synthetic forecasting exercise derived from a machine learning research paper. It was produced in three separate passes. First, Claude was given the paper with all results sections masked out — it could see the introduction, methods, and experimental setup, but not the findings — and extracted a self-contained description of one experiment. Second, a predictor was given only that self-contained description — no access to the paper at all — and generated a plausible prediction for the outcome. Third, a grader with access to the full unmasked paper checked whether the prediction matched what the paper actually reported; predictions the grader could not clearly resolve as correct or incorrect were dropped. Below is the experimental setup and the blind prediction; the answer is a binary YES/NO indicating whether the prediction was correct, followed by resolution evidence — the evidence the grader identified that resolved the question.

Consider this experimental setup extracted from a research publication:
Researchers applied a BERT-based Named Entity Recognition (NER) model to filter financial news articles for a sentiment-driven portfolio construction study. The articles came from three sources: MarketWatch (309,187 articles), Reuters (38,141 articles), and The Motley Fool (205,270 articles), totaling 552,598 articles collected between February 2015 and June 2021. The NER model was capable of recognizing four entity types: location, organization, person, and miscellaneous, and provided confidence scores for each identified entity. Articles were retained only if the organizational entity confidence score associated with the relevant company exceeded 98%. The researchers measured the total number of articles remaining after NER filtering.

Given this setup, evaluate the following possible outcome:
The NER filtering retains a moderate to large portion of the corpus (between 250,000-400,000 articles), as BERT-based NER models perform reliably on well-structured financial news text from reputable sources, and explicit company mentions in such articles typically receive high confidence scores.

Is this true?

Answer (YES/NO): NO